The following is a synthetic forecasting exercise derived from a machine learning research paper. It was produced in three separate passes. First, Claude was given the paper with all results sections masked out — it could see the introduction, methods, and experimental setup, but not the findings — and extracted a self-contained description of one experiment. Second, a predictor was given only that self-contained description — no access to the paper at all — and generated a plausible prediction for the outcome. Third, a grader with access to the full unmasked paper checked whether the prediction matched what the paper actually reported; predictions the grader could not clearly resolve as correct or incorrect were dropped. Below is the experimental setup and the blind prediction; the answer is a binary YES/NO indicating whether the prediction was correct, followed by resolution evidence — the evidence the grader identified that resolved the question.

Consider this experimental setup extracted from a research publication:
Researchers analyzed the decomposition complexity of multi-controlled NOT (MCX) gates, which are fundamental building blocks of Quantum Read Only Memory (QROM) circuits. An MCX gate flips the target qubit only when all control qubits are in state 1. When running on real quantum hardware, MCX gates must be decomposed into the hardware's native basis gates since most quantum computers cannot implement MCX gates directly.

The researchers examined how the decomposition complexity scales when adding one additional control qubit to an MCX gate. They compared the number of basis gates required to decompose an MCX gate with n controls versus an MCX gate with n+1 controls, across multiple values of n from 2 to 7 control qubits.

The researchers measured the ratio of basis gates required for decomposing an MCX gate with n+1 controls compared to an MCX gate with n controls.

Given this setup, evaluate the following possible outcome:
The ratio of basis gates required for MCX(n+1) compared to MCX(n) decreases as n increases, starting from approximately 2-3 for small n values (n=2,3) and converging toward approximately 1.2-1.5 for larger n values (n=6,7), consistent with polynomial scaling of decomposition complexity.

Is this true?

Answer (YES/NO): NO